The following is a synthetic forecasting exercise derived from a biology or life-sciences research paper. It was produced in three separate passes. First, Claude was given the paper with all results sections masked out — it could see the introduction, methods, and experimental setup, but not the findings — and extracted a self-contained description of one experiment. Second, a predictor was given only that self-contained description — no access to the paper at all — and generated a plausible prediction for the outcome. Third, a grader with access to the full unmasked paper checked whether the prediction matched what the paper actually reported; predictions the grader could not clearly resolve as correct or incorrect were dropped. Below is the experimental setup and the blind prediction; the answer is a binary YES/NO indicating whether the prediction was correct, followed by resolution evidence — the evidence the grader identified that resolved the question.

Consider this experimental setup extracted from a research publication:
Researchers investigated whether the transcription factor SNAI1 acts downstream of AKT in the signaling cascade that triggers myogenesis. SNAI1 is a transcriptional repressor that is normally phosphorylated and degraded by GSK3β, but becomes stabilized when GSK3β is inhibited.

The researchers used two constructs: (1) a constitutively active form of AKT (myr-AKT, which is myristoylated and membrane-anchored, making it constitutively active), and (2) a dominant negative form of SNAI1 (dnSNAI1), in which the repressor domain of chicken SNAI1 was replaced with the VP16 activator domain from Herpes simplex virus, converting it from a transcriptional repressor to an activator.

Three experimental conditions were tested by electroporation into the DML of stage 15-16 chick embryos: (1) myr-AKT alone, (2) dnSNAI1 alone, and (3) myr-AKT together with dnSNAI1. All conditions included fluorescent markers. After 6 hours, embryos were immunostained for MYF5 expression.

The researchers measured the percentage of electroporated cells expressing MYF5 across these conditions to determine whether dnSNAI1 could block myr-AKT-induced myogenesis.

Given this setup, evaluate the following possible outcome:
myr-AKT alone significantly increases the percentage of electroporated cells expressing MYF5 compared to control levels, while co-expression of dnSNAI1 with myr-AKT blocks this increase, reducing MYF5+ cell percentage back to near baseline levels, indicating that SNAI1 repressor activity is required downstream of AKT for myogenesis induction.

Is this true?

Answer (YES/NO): YES